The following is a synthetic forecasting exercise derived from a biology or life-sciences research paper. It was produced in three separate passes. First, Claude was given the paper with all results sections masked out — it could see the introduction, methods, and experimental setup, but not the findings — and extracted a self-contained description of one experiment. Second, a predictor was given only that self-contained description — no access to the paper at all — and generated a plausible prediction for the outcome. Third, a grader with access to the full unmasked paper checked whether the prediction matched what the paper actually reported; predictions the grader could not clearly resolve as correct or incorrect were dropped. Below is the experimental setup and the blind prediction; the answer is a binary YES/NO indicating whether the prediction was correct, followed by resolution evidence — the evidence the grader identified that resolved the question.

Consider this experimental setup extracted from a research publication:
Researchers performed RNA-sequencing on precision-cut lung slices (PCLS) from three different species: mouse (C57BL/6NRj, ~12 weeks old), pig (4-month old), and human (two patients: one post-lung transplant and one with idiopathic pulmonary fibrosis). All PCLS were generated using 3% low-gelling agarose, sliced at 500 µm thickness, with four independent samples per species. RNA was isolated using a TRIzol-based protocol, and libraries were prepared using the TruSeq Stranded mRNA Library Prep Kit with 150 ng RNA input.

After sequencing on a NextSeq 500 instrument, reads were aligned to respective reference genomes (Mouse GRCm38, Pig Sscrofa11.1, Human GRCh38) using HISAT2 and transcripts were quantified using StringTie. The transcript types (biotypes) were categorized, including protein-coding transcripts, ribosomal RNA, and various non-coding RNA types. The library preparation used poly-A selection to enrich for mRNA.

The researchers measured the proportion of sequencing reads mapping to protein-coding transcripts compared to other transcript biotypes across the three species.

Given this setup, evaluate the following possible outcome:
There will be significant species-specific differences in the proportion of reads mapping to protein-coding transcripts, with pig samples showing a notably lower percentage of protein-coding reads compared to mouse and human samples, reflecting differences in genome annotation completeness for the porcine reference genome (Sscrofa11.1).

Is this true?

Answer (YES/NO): NO